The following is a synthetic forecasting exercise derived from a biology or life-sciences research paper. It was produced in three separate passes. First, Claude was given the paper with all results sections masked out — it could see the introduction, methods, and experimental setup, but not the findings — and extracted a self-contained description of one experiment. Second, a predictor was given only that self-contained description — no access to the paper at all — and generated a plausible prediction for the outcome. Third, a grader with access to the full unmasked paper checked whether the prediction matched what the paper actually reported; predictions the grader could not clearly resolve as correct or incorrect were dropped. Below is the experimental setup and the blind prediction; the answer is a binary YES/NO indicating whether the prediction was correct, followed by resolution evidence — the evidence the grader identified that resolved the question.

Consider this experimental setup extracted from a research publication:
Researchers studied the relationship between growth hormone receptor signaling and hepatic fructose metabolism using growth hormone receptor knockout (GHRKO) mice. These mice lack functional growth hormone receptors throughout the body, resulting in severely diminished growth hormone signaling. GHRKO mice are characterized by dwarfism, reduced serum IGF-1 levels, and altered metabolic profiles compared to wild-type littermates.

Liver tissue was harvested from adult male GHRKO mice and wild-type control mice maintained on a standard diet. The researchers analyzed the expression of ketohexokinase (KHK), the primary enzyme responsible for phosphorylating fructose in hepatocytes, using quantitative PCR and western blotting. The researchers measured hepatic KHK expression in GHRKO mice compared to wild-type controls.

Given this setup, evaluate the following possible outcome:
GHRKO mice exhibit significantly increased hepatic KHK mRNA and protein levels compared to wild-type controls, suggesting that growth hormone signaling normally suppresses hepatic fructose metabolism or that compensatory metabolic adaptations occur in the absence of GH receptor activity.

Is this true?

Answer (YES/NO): YES